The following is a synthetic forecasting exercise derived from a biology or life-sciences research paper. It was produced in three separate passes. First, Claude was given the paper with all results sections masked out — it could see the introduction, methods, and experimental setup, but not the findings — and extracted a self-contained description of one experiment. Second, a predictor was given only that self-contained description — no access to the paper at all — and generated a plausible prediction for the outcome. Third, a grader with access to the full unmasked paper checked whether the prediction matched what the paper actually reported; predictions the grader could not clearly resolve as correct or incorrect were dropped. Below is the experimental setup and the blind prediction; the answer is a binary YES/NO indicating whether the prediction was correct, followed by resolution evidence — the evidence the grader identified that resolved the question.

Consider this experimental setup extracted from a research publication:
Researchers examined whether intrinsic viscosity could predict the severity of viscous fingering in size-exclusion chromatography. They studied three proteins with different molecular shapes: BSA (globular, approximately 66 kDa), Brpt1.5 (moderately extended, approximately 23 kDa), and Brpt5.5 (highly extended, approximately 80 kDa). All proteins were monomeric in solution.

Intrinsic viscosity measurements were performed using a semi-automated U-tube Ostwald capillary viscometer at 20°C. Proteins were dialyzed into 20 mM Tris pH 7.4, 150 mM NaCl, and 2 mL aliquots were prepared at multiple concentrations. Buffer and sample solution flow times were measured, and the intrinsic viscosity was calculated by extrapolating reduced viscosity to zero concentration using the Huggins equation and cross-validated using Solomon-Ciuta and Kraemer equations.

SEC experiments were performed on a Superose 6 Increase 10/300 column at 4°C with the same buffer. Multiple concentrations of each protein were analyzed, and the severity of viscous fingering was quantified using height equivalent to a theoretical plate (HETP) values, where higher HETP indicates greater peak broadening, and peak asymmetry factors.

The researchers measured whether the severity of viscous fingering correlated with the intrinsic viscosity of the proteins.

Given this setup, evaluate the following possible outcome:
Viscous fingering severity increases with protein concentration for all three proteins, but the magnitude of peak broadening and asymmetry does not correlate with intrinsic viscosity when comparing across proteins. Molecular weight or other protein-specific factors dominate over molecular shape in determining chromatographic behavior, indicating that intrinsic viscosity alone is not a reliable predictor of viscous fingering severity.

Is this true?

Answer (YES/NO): NO